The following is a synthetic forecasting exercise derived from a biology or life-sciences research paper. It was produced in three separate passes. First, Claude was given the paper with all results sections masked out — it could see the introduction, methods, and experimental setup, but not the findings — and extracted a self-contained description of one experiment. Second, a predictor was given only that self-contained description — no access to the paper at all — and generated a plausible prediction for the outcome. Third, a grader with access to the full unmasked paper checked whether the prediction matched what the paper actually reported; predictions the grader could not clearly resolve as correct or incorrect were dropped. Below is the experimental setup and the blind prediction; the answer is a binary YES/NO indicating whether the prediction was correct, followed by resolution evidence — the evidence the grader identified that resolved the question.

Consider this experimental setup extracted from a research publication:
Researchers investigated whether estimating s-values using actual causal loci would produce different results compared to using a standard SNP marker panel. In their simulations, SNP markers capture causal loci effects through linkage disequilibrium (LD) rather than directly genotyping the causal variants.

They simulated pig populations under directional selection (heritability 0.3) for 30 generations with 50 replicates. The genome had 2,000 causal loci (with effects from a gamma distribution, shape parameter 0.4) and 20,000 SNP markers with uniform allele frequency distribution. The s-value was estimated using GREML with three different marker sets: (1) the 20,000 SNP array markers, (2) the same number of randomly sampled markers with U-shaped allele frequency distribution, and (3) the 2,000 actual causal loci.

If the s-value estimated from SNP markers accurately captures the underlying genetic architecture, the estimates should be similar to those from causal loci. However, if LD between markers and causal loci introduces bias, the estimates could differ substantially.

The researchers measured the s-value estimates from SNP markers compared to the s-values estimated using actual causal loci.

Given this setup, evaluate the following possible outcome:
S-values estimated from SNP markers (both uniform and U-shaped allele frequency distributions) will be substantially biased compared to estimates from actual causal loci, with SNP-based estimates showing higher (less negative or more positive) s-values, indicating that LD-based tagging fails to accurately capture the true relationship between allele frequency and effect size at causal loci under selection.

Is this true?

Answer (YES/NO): NO